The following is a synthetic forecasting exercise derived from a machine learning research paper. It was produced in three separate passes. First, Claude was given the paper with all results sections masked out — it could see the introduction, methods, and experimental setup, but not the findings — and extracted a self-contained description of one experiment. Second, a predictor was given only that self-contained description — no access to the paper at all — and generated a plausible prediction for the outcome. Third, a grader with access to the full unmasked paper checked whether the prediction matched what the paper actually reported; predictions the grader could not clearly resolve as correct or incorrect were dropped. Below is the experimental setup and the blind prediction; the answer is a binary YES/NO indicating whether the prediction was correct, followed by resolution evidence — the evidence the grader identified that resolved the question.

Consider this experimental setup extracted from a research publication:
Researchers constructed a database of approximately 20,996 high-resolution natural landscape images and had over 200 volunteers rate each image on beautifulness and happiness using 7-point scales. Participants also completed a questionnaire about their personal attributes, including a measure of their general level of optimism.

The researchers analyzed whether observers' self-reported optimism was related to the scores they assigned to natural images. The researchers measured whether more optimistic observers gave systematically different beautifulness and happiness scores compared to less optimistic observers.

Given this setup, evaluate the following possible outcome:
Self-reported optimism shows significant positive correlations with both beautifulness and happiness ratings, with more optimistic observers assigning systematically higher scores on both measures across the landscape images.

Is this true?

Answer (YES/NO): YES